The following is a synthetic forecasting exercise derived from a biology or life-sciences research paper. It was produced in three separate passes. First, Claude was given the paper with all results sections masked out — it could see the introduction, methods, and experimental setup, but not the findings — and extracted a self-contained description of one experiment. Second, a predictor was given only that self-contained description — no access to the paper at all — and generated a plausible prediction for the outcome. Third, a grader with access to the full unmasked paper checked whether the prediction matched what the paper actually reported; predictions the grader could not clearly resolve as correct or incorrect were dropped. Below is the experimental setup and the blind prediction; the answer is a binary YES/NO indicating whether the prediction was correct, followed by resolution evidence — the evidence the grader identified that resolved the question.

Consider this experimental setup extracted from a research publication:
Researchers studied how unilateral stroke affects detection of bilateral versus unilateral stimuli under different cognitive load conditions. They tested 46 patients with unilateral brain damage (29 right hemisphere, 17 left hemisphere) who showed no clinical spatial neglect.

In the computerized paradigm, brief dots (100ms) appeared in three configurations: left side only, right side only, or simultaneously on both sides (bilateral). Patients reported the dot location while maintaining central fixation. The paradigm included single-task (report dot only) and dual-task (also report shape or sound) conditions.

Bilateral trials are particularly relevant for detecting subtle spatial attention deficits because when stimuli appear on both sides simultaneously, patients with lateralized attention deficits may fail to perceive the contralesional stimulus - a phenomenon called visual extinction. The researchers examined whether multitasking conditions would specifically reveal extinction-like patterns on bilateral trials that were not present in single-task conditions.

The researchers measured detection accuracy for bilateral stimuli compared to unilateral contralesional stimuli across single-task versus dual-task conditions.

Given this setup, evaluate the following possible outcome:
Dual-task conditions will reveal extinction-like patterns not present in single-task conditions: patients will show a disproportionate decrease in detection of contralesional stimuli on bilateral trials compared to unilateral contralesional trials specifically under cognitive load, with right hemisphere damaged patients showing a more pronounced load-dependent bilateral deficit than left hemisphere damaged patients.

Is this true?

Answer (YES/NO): NO